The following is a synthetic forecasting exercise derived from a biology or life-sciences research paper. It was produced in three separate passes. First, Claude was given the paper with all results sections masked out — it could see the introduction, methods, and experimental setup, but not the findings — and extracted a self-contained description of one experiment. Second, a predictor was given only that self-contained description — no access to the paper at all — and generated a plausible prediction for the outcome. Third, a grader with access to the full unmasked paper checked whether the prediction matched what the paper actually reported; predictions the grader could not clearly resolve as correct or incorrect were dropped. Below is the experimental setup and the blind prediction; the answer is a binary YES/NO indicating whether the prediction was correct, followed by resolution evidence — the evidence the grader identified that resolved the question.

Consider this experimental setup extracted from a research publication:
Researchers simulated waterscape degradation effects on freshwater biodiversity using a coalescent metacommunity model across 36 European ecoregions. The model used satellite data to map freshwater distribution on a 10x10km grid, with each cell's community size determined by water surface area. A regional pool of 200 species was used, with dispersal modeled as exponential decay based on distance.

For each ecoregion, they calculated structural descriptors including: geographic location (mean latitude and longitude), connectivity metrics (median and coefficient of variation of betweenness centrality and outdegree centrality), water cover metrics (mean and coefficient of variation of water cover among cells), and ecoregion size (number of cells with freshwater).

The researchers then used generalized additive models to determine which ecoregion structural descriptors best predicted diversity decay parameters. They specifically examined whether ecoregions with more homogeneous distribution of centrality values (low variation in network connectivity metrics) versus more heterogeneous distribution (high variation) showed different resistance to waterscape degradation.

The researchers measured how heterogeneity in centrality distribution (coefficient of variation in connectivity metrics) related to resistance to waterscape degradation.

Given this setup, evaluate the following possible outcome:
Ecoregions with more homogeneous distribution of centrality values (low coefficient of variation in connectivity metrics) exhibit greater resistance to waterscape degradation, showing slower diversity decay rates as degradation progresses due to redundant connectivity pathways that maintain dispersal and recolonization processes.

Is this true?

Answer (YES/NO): NO